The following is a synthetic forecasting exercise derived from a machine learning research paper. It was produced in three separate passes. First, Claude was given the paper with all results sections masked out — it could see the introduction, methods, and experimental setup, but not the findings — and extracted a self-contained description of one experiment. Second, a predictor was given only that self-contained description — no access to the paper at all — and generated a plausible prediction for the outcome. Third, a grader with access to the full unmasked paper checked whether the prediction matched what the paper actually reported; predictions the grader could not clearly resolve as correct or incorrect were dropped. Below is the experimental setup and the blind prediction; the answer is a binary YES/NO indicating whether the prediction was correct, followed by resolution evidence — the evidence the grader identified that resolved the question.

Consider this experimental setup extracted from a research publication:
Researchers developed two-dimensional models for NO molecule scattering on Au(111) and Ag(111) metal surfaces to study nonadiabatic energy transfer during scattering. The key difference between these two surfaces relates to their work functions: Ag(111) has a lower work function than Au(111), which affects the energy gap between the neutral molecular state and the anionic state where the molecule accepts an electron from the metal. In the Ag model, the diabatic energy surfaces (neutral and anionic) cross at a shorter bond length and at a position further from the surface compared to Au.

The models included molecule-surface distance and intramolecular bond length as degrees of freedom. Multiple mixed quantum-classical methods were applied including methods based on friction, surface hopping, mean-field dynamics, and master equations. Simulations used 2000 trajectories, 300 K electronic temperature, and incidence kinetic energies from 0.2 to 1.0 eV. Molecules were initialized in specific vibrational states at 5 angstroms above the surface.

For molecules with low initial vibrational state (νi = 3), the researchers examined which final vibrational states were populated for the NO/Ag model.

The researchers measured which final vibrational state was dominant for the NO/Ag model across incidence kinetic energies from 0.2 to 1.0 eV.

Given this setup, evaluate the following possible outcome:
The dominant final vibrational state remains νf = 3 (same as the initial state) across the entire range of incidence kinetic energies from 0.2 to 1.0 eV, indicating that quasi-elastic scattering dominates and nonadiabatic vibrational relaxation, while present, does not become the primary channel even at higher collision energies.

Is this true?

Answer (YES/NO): NO